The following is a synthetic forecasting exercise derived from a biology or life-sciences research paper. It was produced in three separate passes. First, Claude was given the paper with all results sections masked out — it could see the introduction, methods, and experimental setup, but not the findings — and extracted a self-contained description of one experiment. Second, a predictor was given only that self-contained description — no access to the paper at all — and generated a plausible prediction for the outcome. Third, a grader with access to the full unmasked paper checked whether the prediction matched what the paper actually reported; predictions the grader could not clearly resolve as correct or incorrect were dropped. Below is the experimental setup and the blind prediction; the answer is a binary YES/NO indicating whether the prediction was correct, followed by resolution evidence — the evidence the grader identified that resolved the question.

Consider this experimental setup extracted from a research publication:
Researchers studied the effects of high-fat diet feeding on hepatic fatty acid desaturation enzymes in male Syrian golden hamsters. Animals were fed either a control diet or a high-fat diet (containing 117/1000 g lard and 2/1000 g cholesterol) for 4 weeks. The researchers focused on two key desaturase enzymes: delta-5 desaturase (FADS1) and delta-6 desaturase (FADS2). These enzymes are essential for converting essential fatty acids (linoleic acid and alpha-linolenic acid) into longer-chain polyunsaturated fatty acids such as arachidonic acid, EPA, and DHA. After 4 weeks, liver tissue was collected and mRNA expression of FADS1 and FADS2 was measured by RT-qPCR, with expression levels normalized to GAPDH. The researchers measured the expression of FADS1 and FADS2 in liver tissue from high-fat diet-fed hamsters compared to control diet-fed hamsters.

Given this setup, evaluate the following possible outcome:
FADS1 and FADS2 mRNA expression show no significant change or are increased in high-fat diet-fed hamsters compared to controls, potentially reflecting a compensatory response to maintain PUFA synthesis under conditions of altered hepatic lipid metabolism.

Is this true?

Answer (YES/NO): NO